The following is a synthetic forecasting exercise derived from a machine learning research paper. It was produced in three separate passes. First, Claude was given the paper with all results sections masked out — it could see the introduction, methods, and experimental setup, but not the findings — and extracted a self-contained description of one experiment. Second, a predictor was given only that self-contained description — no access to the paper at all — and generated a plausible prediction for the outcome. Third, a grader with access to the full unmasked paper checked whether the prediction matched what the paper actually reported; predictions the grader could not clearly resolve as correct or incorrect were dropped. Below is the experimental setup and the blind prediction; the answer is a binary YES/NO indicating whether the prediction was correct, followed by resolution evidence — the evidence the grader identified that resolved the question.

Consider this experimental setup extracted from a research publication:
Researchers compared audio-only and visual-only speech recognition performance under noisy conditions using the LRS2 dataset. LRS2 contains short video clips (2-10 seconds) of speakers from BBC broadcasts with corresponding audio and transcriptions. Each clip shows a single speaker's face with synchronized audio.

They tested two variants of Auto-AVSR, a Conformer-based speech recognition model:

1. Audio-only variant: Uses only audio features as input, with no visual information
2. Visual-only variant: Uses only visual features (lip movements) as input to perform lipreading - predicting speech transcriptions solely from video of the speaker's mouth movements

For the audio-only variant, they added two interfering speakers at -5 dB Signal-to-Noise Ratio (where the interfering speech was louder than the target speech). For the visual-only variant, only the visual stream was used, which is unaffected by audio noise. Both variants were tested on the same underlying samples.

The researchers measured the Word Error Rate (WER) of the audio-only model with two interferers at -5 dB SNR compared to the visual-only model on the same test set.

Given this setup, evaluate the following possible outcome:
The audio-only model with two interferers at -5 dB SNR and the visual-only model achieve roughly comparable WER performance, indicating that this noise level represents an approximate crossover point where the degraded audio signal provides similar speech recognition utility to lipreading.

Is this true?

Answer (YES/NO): NO